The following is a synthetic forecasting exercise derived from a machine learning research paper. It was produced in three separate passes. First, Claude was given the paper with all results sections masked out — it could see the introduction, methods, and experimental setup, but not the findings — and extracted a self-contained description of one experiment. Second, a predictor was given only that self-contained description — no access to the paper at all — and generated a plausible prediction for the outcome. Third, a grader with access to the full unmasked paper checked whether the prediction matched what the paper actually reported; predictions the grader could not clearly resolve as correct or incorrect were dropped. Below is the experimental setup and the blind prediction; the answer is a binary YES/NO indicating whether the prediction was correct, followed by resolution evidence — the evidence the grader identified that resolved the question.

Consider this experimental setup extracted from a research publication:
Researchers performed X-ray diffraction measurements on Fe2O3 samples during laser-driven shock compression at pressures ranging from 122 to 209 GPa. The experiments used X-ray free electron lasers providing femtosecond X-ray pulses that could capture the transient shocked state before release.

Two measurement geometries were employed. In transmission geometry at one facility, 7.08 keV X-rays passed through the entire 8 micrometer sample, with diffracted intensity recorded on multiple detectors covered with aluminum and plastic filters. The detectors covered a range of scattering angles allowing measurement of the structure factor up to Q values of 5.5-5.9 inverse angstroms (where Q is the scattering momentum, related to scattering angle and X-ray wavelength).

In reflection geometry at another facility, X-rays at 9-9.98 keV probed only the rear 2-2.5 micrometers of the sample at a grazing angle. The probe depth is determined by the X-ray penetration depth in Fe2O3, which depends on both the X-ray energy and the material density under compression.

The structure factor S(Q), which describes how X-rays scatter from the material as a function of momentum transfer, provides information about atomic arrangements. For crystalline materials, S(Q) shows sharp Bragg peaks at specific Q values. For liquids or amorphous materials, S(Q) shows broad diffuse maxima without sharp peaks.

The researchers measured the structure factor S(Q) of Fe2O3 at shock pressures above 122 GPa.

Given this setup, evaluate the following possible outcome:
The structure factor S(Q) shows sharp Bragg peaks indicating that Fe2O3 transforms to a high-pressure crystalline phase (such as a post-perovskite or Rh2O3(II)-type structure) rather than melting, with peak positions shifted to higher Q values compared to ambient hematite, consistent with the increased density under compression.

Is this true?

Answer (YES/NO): NO